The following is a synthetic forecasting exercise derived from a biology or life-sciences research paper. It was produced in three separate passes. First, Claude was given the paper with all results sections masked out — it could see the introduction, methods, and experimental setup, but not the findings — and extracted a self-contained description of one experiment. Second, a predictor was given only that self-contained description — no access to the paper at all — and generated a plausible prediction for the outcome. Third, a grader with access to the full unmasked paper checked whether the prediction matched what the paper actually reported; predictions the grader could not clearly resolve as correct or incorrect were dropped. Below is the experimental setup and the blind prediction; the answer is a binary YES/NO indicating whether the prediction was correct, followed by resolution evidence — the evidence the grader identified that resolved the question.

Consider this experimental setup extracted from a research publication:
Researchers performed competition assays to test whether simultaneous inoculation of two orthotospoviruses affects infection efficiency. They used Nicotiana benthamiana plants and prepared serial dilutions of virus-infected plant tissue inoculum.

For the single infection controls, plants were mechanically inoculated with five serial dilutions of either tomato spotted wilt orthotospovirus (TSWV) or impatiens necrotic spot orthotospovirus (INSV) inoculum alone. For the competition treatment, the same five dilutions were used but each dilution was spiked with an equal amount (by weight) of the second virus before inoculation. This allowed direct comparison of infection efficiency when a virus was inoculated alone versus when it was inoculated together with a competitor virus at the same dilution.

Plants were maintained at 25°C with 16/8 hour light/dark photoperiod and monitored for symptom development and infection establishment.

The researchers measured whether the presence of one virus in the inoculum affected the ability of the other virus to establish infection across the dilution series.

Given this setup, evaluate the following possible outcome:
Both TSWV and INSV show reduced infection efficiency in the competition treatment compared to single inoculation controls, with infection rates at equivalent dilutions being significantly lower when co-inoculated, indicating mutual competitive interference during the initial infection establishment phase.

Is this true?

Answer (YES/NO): NO